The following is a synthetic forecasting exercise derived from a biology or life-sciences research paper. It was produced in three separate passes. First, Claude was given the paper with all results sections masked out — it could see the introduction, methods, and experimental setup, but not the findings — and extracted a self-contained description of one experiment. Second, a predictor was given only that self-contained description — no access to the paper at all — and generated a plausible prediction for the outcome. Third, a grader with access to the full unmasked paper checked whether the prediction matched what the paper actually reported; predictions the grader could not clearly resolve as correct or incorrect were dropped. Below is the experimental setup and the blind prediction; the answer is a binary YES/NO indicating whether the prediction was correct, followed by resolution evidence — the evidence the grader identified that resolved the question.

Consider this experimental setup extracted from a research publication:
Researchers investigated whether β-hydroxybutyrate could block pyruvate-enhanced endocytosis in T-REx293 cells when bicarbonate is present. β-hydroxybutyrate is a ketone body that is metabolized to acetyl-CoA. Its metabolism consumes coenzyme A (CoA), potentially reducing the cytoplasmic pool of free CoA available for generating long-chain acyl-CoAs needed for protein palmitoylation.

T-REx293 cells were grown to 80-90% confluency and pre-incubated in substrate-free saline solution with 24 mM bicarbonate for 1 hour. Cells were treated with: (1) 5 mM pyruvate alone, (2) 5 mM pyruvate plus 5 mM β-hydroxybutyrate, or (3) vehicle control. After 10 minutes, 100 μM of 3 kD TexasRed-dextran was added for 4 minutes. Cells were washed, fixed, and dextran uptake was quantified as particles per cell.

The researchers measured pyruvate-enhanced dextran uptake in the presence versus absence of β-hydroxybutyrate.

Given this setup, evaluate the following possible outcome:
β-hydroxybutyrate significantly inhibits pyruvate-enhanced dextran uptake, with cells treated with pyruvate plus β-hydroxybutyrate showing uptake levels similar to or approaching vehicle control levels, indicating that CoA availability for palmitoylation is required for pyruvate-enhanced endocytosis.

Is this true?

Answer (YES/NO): YES